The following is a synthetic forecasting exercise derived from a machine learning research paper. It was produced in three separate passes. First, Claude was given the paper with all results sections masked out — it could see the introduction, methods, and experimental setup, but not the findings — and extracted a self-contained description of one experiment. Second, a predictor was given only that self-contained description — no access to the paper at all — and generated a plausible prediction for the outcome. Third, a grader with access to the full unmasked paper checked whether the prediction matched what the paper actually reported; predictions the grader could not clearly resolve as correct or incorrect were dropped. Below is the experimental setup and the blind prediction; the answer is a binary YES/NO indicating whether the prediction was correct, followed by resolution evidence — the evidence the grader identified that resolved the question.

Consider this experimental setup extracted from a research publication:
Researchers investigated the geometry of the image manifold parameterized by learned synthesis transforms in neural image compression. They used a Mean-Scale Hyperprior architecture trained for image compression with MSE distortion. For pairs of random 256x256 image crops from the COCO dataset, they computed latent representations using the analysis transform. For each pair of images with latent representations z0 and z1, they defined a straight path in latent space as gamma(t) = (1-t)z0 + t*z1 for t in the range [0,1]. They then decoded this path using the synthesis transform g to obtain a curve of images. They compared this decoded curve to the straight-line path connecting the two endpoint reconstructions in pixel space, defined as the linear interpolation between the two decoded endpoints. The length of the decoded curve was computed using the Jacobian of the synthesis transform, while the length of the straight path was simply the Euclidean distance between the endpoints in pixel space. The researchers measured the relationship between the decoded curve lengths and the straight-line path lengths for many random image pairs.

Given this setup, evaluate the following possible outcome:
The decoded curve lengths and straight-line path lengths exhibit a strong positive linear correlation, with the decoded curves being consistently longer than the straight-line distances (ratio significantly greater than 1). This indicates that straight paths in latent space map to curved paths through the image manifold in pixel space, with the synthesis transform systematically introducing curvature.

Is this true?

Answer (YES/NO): NO